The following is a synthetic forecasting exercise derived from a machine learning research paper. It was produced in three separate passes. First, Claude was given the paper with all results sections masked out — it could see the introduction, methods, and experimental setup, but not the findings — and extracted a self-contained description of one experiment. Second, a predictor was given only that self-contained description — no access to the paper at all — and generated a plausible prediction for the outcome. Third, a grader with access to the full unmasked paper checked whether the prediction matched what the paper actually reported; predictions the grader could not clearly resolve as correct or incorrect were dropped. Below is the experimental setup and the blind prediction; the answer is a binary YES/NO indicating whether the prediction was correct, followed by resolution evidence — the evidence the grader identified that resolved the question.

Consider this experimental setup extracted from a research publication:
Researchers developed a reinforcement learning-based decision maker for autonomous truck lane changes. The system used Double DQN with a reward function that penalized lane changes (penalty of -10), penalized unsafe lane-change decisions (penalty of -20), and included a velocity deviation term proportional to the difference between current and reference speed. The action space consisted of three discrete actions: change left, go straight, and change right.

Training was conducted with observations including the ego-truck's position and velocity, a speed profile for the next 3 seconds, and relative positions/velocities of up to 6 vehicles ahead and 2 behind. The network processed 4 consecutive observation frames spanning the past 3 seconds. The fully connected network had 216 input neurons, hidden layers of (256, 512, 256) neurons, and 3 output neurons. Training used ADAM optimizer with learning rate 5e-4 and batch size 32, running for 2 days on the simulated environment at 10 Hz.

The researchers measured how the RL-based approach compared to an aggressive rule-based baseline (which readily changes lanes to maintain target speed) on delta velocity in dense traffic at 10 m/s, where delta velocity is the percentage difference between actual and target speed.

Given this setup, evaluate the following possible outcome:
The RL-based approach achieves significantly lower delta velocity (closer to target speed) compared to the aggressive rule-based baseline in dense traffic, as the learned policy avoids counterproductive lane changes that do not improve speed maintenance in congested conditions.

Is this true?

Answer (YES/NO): NO